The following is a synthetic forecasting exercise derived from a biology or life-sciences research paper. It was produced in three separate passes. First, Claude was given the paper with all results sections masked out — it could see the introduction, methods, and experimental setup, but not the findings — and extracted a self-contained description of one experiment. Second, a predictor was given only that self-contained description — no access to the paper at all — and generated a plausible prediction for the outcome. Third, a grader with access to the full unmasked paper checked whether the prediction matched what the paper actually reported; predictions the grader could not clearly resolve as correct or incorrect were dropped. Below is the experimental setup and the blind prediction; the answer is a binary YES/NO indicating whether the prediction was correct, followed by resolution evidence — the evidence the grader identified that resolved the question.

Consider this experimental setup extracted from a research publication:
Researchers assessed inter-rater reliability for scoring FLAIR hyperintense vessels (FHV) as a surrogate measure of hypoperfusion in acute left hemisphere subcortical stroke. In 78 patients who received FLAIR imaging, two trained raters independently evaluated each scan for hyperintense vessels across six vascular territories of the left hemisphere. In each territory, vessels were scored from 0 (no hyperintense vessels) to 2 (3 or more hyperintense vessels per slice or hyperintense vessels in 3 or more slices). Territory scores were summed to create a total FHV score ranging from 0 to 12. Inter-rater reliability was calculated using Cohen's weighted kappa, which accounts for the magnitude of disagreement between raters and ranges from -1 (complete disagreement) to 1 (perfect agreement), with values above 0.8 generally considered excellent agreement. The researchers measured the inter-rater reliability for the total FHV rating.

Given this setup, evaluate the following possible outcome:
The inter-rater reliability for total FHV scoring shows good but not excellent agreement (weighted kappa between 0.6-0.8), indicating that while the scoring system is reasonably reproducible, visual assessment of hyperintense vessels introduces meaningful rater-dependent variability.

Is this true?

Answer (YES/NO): NO